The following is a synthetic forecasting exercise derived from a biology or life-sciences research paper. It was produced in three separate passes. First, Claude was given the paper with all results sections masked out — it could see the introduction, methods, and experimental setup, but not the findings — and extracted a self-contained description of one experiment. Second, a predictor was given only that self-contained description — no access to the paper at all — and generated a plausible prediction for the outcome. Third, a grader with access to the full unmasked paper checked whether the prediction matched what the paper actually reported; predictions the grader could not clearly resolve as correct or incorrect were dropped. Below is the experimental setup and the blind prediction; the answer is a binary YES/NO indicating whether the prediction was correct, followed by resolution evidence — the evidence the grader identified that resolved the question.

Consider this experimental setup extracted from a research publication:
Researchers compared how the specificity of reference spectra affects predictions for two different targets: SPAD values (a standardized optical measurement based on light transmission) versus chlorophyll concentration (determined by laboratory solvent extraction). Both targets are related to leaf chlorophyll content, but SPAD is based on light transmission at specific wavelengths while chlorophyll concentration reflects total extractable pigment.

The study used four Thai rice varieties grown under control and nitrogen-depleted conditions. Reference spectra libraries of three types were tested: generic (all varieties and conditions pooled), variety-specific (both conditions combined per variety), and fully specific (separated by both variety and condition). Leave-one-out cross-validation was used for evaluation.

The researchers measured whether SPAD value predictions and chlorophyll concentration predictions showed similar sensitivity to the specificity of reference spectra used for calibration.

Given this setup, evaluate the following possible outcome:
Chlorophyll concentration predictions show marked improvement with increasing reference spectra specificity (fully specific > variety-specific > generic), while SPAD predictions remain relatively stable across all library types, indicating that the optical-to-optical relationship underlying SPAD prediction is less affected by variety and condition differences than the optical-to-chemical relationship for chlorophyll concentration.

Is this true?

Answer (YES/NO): YES